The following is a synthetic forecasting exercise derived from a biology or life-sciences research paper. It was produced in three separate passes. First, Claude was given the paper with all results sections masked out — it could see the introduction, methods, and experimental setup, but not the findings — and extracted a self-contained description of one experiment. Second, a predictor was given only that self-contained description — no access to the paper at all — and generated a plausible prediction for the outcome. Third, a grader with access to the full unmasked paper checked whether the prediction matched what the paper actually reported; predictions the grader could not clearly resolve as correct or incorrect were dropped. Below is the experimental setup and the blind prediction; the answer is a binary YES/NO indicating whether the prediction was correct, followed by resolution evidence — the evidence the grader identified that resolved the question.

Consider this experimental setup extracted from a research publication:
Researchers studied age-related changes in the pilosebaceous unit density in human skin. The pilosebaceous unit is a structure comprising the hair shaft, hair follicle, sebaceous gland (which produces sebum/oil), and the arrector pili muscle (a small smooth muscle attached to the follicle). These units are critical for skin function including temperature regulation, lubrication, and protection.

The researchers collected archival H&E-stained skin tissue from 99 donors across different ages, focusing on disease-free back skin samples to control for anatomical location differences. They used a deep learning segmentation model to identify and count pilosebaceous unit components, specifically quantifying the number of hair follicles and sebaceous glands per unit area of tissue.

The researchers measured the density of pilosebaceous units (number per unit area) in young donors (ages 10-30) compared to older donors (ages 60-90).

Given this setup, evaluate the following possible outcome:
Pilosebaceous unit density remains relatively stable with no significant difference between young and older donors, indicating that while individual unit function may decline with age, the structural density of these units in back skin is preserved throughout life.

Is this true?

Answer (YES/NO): NO